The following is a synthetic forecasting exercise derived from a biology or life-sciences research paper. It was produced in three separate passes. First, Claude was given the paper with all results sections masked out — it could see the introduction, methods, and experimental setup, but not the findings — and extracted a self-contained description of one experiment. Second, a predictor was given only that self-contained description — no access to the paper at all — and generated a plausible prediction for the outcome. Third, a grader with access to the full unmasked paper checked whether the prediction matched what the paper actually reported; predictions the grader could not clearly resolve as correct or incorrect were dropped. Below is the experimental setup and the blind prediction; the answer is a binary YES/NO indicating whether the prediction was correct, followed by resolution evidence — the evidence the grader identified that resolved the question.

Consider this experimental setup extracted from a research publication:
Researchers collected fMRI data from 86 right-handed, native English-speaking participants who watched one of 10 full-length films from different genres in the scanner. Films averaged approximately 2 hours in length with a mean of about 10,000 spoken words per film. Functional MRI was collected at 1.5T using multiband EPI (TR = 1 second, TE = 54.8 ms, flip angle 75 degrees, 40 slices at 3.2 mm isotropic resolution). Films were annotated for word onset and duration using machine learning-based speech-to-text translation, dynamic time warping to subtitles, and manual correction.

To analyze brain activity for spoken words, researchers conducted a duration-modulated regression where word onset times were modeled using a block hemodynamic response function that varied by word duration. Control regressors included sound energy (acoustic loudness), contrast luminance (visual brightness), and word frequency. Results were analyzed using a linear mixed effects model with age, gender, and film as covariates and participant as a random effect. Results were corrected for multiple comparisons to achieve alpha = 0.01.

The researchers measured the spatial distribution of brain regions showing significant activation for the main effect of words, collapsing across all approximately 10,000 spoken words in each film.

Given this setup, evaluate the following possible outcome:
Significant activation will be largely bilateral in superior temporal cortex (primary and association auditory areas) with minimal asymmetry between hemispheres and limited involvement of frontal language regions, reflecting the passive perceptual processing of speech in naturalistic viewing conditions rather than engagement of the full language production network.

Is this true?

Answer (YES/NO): YES